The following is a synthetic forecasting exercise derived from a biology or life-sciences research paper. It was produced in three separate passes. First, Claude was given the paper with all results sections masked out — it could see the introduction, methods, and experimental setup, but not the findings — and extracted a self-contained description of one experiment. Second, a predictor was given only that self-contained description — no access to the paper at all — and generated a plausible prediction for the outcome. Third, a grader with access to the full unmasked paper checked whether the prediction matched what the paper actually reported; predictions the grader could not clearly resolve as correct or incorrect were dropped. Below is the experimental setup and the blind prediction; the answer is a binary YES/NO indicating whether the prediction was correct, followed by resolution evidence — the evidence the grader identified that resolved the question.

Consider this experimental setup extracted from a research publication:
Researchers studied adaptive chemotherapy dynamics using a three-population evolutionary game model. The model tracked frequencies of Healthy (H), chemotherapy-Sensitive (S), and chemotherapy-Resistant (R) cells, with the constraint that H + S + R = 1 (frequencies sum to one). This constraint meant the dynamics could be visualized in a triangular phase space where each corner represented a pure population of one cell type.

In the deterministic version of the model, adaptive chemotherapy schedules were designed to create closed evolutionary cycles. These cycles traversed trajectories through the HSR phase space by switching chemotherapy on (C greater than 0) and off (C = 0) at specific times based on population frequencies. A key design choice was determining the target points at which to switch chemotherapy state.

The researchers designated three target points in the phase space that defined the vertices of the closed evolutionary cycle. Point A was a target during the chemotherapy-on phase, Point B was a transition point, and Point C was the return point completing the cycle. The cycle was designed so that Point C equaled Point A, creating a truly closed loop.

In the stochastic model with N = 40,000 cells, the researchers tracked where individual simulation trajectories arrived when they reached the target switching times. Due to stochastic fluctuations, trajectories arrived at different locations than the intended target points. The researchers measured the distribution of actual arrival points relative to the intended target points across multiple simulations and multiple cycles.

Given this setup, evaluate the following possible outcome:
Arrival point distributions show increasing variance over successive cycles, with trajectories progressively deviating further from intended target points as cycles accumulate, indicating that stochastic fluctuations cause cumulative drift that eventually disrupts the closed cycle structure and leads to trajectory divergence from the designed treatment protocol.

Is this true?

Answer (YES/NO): YES